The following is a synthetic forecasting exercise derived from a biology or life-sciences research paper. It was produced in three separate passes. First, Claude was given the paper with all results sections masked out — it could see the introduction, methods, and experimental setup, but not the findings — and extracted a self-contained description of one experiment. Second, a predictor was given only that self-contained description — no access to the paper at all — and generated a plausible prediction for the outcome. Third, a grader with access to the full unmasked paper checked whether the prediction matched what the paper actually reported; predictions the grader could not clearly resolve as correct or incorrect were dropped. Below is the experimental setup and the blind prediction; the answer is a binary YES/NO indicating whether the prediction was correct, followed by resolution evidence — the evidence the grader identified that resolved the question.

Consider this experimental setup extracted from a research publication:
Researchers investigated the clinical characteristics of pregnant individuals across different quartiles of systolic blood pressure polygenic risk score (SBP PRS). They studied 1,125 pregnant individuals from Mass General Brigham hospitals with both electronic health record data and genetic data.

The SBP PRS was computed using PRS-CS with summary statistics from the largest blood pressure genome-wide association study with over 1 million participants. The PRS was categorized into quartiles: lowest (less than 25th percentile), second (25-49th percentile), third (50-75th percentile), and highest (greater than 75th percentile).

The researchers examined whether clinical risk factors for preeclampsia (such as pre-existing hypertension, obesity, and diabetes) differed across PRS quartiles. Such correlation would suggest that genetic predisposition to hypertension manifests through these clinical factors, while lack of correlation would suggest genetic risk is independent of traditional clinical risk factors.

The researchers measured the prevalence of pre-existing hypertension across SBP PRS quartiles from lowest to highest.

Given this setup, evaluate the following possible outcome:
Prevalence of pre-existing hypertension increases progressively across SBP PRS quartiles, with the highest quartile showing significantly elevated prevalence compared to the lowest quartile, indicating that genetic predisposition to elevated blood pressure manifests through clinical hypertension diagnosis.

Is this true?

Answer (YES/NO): NO